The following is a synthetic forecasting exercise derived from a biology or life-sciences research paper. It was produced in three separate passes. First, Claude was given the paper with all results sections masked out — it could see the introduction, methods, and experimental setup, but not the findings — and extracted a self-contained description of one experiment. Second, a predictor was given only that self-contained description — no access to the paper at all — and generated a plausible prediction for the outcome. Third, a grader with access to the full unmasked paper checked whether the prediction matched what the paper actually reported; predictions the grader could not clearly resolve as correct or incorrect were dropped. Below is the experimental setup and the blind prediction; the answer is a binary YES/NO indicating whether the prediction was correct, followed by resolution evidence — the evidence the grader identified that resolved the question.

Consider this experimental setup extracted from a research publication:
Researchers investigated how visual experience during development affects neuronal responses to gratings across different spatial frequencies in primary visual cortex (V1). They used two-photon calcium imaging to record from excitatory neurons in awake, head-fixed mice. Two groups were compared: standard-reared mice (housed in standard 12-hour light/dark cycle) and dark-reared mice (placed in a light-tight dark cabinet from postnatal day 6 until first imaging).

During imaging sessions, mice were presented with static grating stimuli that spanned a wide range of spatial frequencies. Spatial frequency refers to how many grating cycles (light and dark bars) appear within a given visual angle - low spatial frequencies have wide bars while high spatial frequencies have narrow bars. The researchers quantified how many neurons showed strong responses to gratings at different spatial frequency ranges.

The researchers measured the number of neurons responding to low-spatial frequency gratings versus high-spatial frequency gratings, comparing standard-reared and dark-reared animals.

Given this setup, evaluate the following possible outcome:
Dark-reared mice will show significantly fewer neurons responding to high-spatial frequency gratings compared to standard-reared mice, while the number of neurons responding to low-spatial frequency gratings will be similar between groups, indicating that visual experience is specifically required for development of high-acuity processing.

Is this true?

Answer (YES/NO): NO